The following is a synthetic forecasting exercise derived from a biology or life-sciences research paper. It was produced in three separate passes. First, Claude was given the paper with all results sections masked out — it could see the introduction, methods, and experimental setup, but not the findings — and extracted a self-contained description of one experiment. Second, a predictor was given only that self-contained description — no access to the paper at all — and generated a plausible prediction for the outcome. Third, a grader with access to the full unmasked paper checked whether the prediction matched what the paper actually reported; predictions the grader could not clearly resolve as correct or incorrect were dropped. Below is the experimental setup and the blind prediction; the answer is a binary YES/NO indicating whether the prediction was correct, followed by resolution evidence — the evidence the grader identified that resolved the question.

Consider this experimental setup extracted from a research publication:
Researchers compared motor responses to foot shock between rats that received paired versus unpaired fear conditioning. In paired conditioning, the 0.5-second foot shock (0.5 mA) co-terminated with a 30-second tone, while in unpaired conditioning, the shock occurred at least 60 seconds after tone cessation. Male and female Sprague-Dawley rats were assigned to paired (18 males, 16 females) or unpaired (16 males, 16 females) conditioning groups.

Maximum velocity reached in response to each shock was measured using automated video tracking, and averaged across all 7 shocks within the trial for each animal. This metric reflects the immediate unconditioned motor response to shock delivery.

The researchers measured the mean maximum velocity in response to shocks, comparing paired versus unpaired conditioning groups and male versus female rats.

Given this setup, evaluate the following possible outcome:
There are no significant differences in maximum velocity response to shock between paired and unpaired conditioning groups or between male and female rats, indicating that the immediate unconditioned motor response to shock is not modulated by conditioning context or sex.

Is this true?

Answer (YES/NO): NO